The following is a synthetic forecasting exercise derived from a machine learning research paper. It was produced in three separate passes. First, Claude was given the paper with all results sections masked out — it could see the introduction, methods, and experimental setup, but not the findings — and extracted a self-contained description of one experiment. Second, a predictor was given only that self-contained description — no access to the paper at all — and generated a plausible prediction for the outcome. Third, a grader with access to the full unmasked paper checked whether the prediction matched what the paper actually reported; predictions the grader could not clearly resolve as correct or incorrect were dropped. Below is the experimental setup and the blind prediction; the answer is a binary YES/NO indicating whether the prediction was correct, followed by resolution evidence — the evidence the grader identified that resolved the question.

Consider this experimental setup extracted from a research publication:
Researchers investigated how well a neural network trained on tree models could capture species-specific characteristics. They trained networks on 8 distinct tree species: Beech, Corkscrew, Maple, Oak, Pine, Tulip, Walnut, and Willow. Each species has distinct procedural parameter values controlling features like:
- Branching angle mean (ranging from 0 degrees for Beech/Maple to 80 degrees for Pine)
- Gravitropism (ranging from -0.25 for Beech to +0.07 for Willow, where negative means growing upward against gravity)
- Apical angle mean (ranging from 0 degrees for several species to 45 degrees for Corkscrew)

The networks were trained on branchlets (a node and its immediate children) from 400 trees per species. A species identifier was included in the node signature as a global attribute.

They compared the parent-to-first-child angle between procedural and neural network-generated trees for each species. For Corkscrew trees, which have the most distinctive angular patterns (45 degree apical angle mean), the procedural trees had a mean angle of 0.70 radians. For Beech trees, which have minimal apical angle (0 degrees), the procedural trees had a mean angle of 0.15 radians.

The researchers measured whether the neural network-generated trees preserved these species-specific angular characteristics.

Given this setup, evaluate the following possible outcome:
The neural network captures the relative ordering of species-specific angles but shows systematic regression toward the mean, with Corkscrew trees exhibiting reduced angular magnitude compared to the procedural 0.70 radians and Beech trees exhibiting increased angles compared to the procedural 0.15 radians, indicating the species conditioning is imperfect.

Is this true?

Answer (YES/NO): NO